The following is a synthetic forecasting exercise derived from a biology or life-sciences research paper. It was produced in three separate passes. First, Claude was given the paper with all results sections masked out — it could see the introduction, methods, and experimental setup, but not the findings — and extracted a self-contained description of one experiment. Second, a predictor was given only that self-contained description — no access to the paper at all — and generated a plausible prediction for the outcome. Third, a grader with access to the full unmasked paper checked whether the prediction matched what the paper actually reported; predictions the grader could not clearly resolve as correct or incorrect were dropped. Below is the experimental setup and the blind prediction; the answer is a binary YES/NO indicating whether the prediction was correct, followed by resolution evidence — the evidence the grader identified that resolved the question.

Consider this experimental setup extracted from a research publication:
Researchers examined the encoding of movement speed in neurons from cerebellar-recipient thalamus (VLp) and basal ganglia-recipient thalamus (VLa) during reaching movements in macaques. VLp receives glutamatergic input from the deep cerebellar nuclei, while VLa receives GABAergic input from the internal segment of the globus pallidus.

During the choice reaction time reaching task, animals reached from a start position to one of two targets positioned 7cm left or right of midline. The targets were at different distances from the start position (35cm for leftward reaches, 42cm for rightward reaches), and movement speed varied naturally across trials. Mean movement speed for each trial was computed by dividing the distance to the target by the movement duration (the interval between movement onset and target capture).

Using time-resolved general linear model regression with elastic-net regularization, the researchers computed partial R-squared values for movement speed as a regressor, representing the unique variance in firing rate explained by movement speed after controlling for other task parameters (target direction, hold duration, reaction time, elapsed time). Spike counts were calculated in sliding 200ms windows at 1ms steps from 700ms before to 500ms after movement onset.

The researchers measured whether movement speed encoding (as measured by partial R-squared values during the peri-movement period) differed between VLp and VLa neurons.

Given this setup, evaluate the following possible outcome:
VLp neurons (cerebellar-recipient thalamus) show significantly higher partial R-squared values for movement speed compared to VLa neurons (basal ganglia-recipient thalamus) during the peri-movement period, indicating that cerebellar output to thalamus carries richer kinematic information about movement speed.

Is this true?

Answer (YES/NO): NO